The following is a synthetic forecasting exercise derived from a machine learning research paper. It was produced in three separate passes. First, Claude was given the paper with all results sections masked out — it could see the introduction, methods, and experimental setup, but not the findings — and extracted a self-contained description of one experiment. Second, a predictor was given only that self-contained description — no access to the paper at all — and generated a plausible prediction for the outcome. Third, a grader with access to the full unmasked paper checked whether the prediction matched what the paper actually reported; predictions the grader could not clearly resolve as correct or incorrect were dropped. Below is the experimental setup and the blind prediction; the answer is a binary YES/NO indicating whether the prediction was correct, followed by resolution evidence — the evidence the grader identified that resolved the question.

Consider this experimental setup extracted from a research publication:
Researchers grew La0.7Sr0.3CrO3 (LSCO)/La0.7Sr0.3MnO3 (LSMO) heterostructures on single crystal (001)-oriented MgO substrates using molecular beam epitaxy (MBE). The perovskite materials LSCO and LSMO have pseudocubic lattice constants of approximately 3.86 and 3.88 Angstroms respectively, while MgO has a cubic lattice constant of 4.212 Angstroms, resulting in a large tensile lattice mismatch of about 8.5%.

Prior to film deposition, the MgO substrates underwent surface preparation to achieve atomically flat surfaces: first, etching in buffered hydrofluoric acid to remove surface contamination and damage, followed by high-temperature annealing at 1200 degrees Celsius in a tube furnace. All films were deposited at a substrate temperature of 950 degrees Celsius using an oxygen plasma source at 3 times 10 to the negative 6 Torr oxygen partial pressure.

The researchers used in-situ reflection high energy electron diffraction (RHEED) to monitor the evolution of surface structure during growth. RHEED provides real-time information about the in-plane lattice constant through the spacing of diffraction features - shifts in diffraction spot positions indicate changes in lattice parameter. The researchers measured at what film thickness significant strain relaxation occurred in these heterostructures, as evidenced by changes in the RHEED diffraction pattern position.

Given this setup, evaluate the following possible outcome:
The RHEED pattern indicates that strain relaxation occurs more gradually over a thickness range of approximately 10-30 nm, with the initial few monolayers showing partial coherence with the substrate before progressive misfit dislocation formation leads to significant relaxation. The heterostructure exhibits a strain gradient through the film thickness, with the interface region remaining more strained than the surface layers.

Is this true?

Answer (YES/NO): NO